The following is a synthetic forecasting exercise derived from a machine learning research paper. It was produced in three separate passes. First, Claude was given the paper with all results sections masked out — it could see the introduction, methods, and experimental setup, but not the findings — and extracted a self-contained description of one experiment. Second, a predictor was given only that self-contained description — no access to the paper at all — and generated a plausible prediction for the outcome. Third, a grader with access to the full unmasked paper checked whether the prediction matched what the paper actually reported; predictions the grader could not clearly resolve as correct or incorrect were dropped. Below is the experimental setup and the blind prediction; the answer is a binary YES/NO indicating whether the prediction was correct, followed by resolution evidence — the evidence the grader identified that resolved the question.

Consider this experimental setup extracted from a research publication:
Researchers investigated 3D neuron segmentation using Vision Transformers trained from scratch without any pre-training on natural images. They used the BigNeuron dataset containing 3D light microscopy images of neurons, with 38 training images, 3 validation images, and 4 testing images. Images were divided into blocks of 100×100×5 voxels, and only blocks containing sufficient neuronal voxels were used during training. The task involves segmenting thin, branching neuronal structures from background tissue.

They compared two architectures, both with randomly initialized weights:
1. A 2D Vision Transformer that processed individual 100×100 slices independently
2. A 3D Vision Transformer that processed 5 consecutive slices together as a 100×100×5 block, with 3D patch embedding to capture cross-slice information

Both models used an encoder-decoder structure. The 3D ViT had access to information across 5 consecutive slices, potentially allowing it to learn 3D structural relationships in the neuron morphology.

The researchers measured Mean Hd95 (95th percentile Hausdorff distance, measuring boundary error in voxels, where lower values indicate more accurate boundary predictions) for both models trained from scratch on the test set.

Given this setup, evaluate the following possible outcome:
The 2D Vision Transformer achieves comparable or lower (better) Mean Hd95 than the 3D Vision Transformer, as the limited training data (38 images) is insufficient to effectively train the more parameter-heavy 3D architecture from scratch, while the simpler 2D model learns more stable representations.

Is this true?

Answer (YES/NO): YES